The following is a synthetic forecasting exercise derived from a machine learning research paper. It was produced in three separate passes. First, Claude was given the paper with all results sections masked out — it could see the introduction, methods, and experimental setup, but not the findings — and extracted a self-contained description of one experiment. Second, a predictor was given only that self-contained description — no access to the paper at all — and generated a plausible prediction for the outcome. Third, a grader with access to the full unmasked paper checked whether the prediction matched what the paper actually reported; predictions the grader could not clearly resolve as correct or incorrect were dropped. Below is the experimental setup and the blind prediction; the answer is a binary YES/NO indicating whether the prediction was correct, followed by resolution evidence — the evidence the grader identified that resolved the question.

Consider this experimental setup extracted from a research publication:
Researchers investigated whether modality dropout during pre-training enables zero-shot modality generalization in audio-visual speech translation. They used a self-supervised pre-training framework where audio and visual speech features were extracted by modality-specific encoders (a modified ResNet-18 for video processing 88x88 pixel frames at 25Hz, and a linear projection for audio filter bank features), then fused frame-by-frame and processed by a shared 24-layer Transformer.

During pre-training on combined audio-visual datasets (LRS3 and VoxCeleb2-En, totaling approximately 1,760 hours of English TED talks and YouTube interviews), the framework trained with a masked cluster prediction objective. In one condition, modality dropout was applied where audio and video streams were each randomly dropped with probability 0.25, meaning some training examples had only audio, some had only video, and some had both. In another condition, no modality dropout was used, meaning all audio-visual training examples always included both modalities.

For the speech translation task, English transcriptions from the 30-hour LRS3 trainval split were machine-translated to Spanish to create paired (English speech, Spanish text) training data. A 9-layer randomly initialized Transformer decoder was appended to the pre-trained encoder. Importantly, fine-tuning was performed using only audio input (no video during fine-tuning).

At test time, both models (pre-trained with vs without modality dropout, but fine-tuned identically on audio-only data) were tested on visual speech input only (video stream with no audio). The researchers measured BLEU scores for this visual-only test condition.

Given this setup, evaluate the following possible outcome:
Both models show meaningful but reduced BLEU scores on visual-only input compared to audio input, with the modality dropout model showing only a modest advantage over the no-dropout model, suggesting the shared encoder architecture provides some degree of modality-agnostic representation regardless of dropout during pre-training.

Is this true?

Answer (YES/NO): NO